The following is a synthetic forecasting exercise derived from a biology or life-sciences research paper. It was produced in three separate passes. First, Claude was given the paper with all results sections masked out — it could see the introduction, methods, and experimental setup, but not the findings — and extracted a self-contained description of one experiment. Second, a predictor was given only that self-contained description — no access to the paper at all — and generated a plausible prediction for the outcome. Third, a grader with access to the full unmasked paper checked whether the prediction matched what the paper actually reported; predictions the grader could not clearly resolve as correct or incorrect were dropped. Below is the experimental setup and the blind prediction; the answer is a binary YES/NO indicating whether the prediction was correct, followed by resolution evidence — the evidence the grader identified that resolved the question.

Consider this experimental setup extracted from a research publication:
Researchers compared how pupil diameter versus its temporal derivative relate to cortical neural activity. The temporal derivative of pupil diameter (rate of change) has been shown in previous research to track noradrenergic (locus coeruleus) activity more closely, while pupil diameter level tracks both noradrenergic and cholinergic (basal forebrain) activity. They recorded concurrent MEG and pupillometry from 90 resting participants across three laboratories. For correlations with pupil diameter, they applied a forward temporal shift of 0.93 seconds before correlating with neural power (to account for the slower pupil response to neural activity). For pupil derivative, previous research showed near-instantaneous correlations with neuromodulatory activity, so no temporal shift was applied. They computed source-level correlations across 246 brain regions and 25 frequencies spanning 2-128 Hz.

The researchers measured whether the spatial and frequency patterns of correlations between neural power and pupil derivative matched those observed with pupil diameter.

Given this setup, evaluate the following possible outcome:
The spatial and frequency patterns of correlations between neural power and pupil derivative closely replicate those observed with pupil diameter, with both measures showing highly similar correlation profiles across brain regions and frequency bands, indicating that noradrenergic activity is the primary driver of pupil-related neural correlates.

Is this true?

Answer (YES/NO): NO